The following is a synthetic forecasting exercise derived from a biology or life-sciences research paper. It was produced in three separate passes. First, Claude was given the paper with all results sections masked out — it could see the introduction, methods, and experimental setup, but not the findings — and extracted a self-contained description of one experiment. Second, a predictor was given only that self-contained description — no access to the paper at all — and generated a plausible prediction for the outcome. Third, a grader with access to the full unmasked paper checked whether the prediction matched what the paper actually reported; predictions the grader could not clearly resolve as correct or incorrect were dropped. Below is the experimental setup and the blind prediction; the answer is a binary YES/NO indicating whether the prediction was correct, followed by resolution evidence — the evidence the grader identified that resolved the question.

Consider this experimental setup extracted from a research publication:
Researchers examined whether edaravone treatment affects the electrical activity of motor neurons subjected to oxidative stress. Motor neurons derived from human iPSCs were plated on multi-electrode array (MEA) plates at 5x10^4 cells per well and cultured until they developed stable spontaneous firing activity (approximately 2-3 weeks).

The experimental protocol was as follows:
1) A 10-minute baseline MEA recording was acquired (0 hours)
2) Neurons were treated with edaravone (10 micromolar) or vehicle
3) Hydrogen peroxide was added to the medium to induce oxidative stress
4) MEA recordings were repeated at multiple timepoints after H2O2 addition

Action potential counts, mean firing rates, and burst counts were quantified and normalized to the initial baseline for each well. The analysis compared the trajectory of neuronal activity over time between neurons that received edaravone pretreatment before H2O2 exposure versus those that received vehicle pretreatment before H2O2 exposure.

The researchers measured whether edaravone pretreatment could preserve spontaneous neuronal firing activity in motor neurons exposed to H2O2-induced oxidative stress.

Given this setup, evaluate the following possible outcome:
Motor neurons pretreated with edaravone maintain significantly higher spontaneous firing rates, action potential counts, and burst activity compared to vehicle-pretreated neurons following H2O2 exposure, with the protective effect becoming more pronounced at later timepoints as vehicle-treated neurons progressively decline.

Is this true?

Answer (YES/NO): NO